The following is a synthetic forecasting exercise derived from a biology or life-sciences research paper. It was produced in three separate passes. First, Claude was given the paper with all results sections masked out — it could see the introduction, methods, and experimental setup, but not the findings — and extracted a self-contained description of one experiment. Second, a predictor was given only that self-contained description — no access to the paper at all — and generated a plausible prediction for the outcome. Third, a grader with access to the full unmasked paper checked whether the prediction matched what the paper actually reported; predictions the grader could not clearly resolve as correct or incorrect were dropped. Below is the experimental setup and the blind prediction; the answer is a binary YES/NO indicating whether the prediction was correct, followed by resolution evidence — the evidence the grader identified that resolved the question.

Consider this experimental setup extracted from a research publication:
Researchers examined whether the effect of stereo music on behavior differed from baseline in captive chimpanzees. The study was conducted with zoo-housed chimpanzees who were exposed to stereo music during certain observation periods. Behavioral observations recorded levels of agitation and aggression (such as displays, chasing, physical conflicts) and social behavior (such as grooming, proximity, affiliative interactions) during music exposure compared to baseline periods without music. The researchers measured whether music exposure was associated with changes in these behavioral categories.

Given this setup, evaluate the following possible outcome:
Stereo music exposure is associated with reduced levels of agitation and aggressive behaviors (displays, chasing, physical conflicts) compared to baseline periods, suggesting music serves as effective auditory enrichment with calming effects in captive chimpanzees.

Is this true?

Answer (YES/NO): YES